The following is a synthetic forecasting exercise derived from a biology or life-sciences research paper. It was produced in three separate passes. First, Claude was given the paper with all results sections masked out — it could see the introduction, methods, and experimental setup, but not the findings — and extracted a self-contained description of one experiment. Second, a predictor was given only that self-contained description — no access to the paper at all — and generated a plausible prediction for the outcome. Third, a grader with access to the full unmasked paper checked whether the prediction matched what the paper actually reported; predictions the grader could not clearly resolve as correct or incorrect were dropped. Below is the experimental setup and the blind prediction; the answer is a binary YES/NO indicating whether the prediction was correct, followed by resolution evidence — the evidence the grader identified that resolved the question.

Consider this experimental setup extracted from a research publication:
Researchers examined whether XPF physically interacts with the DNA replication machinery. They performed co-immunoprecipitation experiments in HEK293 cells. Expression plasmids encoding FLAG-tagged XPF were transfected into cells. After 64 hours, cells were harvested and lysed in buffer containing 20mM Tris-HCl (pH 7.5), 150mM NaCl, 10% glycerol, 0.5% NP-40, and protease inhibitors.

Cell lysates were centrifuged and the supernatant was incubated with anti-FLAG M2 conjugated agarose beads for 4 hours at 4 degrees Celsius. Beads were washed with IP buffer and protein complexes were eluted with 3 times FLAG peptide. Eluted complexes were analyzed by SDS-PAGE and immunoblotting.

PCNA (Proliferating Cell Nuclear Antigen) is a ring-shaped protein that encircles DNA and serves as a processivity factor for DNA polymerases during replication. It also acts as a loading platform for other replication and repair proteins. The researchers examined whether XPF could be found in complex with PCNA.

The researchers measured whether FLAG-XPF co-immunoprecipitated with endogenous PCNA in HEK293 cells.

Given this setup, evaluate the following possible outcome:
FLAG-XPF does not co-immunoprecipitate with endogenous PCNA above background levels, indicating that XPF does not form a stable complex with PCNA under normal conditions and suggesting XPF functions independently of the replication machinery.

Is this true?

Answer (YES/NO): NO